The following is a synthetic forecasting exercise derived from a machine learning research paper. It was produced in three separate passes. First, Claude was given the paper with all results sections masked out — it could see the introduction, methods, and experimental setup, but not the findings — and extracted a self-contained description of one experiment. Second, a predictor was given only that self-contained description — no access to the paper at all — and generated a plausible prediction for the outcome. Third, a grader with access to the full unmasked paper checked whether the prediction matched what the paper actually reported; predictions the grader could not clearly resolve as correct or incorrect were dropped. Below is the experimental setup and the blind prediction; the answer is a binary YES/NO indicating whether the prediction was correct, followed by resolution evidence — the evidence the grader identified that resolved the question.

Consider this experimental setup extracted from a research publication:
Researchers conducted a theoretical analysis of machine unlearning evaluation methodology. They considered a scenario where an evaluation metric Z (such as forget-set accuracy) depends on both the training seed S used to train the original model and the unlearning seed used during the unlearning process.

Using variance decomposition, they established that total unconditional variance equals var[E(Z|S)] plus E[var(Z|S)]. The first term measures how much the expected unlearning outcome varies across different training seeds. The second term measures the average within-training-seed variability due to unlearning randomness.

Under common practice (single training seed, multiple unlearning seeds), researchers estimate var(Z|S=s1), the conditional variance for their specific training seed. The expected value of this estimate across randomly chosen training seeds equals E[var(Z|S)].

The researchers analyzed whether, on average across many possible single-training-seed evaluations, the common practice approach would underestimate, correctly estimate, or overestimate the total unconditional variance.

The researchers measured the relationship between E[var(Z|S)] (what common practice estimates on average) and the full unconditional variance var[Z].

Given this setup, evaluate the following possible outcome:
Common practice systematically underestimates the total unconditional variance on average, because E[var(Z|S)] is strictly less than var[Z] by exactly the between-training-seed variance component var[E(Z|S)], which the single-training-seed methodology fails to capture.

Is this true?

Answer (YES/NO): YES